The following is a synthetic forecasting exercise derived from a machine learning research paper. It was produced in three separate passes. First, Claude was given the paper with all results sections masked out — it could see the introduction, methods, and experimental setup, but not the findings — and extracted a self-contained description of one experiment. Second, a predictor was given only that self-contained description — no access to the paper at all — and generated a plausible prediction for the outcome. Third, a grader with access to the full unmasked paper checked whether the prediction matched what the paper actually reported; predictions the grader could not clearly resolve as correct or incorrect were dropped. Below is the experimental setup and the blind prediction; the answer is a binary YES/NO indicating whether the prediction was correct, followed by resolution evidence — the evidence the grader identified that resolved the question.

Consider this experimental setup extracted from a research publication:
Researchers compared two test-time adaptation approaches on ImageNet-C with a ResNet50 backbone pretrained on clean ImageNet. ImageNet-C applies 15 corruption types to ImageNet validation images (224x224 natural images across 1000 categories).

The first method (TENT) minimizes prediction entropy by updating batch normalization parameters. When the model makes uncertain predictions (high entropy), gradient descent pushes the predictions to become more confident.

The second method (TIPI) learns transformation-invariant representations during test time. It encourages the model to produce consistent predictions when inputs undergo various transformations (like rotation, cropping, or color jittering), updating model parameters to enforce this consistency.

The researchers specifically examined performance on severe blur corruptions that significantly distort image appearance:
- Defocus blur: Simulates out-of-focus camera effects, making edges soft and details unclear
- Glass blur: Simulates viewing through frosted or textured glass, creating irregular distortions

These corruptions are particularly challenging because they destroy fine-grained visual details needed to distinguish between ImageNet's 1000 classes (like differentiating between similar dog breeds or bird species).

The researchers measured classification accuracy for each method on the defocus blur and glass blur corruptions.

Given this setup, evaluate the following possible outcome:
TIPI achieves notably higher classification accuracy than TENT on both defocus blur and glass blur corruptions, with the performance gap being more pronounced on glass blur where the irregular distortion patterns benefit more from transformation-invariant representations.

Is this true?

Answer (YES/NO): NO